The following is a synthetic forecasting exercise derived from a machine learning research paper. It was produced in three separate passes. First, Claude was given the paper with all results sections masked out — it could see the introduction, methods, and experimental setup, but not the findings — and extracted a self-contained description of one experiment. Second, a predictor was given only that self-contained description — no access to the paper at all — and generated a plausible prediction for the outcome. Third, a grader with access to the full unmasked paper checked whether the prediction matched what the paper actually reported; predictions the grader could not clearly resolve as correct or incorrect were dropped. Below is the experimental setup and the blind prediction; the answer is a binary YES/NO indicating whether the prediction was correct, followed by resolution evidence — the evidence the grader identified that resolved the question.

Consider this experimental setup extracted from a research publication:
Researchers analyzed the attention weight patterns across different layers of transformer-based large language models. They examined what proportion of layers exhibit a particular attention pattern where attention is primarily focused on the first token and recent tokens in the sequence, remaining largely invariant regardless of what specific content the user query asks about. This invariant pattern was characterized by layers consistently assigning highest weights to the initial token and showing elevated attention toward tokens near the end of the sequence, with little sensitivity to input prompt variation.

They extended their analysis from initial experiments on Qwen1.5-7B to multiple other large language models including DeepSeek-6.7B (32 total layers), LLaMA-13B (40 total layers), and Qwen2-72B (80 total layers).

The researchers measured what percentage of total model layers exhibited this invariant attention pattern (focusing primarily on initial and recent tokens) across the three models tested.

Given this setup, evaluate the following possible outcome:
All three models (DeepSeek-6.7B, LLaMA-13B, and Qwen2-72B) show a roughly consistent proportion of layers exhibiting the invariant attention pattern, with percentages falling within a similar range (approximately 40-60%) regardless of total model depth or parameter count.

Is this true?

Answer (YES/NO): NO